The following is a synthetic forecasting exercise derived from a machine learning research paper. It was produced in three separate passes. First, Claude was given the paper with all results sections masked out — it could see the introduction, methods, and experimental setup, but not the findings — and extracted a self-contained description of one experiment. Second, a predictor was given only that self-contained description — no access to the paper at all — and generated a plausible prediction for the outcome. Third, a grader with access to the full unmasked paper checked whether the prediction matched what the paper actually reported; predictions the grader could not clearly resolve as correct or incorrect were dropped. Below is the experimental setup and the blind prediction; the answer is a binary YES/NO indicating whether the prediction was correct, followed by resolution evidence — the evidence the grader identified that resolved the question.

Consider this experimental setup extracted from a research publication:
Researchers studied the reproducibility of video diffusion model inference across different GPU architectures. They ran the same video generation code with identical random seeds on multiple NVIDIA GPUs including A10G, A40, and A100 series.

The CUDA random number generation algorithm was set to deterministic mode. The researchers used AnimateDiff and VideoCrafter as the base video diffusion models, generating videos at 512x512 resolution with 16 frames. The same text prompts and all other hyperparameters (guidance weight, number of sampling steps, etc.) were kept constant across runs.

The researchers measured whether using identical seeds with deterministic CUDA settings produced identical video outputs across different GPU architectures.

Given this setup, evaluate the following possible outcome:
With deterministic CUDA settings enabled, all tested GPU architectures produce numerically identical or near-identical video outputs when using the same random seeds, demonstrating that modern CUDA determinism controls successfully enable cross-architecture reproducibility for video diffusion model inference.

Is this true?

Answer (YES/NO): NO